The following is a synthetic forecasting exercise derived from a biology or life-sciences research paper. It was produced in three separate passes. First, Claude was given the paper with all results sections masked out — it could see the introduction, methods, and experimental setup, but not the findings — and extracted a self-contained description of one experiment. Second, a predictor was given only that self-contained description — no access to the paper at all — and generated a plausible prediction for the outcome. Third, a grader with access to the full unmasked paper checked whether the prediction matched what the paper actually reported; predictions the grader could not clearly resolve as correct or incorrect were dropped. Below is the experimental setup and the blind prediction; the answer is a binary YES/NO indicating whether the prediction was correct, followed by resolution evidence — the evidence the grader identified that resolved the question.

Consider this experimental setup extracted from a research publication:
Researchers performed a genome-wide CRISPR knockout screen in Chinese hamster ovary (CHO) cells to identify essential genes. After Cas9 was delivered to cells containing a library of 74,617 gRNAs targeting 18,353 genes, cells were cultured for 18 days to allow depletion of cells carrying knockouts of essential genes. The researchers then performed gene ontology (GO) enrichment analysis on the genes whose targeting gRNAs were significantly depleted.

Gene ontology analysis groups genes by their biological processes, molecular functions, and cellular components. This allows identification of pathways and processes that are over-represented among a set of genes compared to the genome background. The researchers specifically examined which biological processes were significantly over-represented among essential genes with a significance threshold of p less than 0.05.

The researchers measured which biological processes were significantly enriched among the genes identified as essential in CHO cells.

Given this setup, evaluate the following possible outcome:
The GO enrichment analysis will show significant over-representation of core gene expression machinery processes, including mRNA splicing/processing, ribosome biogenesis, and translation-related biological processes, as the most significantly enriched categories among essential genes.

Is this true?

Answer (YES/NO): NO